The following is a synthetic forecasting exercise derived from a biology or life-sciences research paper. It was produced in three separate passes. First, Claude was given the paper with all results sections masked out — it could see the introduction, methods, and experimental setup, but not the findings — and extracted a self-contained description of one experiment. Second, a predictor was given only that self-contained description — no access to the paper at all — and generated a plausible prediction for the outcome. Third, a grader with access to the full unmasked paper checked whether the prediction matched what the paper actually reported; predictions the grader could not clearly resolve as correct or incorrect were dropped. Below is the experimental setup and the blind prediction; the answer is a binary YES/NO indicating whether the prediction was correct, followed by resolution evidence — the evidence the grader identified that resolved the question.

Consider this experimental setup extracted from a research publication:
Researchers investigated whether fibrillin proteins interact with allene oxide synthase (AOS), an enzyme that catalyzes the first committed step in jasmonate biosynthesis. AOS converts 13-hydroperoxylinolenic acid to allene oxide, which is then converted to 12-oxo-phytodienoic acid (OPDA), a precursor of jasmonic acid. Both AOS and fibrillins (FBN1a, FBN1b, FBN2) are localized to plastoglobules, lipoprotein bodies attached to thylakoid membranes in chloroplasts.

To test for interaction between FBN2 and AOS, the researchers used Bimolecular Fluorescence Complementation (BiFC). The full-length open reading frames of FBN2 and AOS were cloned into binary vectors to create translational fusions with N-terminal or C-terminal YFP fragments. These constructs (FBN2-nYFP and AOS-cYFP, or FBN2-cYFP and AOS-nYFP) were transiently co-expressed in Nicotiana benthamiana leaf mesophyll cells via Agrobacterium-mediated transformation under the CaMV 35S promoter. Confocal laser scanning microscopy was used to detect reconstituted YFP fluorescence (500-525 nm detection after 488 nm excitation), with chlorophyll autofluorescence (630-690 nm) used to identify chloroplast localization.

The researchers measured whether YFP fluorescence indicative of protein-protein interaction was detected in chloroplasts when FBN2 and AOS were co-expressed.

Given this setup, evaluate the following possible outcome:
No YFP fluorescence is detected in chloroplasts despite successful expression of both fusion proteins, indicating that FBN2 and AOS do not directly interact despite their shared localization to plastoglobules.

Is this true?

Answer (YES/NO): NO